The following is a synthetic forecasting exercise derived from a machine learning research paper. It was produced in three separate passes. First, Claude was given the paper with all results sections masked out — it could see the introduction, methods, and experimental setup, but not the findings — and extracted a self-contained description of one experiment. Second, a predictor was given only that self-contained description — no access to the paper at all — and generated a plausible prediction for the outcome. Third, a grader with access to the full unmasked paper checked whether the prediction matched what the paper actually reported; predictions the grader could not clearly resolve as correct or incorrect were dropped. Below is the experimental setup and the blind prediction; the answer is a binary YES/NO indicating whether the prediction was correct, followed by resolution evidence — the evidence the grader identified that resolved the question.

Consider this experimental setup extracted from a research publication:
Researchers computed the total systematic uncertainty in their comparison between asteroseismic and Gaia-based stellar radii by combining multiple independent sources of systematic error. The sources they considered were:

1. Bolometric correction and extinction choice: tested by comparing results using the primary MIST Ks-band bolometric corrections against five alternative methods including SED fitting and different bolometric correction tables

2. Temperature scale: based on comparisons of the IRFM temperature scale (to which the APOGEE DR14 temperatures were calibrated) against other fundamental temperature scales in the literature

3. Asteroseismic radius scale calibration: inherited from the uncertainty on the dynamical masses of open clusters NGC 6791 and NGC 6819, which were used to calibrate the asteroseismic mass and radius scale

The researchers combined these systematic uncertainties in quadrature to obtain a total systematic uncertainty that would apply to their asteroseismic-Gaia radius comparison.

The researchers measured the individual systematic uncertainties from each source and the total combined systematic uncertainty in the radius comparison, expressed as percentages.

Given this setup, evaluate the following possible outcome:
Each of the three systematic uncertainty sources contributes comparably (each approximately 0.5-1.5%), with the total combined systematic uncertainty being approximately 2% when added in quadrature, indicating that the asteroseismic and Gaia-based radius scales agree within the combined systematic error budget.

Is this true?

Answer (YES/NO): YES